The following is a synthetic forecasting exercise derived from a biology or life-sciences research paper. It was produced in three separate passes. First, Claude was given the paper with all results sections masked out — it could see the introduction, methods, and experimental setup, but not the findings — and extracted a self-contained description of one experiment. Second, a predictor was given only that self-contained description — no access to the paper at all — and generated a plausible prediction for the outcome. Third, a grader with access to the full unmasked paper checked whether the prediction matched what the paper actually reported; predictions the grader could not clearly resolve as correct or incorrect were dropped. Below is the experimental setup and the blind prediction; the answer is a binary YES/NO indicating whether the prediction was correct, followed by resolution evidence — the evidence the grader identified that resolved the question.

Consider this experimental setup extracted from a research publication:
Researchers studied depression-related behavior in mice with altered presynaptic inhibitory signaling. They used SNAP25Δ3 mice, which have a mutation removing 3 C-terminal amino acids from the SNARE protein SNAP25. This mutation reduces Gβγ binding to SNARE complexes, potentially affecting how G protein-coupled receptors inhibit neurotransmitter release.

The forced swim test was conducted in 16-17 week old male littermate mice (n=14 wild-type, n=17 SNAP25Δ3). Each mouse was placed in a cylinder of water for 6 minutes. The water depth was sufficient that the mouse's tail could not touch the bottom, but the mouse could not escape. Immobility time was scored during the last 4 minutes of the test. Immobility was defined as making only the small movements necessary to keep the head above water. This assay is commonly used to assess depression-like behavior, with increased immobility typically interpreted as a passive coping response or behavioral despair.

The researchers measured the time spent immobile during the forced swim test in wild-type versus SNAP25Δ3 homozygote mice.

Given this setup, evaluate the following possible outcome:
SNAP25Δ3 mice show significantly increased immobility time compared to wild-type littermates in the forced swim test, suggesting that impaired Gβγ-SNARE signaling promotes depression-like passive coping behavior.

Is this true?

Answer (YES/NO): YES